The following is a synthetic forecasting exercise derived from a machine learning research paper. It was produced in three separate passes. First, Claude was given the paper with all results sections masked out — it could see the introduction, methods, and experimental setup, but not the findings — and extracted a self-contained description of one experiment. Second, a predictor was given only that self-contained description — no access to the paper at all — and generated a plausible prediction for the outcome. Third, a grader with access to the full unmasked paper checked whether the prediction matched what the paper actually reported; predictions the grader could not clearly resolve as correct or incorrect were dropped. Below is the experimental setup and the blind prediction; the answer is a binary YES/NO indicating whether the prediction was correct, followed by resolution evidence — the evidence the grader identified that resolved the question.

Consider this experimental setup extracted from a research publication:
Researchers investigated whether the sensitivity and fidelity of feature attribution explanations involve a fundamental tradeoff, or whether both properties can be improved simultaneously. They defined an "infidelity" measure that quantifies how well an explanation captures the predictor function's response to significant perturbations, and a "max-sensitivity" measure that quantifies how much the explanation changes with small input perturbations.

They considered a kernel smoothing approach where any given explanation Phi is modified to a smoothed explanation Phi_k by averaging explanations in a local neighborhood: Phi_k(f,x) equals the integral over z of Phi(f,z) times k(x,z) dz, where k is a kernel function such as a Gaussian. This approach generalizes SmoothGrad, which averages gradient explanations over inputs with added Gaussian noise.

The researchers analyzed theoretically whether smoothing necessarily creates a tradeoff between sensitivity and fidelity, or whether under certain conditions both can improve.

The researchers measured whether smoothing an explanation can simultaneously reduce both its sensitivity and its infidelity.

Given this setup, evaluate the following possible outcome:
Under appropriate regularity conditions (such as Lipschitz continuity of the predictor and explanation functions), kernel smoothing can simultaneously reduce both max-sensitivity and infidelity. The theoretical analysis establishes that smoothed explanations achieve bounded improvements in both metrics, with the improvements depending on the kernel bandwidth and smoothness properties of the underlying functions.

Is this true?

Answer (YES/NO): NO